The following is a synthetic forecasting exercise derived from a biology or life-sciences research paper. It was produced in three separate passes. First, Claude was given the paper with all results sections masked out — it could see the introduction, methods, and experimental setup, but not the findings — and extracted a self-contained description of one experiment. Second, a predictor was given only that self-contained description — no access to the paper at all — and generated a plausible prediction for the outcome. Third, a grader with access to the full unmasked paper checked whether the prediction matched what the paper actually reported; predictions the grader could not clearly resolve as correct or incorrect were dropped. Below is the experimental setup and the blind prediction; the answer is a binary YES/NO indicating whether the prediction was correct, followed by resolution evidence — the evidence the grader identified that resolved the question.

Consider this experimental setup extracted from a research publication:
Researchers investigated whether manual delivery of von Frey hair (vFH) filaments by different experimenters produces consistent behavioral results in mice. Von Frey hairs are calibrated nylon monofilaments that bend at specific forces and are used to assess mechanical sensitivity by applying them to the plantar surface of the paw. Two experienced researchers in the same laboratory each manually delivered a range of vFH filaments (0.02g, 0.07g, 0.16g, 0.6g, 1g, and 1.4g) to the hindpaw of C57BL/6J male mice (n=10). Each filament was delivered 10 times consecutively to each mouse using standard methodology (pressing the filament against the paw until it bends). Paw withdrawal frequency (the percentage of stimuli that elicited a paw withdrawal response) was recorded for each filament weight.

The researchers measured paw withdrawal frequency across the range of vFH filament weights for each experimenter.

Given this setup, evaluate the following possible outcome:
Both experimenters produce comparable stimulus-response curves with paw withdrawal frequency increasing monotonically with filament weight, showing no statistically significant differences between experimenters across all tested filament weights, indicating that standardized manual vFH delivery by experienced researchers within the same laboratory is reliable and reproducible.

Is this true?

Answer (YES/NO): NO